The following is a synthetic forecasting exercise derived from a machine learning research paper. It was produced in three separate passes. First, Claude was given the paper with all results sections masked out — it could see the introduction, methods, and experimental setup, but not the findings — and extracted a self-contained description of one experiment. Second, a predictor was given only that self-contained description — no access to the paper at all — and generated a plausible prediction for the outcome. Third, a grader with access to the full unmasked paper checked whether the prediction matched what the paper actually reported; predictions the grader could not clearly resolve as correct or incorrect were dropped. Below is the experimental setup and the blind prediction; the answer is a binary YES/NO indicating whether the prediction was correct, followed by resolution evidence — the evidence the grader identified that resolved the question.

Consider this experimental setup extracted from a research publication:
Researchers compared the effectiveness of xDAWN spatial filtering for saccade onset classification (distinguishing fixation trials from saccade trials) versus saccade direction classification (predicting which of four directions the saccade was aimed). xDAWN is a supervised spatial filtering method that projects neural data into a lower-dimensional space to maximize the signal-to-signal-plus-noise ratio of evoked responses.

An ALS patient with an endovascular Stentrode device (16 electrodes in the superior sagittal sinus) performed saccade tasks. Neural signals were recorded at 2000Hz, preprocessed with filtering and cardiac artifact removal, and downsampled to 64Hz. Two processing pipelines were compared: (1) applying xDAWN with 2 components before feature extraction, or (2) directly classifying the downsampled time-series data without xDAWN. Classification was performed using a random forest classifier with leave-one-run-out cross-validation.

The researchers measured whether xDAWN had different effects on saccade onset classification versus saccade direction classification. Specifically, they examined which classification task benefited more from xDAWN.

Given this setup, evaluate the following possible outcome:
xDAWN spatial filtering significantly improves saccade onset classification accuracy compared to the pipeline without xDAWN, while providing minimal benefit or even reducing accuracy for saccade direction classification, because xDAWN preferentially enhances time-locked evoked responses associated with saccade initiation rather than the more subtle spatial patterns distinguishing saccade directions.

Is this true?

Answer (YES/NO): NO